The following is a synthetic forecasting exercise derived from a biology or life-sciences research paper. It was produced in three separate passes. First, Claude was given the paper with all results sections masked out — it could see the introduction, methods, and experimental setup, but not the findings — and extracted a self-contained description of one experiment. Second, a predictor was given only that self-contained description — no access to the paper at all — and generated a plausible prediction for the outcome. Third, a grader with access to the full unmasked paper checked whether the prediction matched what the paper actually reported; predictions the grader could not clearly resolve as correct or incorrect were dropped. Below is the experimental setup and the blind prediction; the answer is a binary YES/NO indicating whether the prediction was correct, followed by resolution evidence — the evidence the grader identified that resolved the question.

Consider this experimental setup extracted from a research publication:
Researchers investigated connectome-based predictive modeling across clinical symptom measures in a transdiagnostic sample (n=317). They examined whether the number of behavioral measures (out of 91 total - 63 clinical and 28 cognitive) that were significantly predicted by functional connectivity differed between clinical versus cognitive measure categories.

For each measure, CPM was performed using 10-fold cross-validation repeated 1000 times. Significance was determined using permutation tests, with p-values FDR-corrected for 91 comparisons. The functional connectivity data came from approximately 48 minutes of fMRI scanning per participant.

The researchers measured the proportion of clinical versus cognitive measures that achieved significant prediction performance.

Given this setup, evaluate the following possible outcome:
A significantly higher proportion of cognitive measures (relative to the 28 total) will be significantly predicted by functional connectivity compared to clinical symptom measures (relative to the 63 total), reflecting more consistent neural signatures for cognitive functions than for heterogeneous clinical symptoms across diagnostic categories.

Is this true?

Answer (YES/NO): YES